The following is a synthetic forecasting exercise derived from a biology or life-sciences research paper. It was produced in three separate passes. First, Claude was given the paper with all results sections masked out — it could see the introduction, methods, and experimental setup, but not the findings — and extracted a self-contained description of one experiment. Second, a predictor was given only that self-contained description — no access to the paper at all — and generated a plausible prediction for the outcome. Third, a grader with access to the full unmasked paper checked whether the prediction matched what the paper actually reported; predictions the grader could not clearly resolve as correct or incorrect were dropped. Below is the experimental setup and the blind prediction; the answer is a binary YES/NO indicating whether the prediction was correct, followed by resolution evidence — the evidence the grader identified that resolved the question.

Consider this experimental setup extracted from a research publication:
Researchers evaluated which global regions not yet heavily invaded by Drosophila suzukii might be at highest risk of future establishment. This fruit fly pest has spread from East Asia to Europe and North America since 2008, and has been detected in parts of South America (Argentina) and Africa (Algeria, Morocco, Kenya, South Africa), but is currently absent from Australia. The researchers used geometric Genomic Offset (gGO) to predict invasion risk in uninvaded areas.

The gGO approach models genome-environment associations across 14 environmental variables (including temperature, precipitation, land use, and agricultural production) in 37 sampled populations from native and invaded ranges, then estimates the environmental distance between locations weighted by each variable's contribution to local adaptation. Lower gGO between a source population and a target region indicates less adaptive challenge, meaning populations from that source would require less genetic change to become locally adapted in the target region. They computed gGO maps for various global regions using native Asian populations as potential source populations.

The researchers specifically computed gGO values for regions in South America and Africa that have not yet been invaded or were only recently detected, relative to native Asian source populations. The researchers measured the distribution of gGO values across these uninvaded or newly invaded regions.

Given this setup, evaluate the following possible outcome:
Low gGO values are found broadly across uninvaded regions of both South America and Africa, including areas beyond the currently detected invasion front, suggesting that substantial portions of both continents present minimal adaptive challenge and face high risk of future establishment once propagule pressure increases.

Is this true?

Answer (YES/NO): YES